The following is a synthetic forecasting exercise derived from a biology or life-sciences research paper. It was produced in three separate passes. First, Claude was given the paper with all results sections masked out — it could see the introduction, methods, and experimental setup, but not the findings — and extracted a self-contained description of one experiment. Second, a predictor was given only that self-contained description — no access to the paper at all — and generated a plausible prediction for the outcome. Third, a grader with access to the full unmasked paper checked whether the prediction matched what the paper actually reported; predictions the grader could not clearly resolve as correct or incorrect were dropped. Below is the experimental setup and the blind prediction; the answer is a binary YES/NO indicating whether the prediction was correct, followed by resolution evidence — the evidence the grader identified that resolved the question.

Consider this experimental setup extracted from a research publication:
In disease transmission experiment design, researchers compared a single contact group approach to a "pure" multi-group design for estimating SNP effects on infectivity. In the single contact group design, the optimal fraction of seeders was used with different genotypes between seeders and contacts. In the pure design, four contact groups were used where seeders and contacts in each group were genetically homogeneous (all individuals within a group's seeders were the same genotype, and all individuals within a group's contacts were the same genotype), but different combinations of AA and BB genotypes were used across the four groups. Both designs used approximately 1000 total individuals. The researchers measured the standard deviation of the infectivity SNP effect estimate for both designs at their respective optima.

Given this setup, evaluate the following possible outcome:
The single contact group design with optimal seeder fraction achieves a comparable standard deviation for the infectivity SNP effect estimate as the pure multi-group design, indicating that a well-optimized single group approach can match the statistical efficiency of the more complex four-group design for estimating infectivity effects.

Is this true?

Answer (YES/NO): NO